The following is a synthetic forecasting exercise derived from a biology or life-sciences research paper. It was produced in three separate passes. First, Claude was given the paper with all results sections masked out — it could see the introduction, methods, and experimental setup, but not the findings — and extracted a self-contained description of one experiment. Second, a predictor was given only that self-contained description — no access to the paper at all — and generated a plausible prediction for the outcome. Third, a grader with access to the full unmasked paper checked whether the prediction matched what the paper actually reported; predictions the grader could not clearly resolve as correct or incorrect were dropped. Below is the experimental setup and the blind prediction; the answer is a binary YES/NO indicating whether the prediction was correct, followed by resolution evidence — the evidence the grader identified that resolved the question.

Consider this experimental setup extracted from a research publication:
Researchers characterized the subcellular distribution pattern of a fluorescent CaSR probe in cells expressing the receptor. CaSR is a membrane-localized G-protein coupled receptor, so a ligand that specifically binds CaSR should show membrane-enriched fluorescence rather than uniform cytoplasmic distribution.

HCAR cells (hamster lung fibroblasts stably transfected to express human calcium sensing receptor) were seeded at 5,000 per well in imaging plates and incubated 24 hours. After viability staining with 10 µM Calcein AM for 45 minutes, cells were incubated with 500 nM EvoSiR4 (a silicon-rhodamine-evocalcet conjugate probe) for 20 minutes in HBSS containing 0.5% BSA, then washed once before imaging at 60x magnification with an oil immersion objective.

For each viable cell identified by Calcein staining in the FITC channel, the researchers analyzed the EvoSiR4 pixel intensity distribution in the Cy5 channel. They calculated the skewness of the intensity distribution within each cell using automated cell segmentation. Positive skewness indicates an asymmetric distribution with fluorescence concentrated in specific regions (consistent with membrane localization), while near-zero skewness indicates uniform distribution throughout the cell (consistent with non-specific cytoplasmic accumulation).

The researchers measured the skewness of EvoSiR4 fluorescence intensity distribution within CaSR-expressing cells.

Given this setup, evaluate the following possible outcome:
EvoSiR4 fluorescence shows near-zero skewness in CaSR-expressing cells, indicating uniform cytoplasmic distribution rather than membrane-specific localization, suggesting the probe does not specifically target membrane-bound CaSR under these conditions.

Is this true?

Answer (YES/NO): NO